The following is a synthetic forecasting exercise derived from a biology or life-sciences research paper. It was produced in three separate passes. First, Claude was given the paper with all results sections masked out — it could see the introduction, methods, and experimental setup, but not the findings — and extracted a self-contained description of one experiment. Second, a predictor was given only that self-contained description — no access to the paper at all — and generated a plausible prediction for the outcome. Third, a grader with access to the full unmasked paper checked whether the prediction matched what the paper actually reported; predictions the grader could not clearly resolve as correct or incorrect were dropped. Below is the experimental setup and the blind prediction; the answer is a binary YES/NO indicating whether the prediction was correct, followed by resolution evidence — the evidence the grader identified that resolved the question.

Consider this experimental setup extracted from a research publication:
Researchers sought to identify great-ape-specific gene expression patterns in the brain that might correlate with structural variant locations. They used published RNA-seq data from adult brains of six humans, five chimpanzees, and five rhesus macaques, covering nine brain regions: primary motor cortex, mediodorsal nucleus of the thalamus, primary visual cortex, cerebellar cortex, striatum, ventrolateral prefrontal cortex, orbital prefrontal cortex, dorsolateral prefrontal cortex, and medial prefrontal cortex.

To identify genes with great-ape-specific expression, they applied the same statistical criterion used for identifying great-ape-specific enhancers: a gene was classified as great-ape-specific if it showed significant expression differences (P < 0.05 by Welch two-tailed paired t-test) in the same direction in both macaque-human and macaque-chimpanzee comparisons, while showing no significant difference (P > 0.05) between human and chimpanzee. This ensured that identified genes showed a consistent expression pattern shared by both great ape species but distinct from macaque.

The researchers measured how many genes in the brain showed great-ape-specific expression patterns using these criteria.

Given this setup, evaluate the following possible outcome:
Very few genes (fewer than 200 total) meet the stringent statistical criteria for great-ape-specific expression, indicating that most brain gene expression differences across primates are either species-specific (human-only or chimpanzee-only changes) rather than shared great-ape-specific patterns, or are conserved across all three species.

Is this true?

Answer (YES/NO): NO